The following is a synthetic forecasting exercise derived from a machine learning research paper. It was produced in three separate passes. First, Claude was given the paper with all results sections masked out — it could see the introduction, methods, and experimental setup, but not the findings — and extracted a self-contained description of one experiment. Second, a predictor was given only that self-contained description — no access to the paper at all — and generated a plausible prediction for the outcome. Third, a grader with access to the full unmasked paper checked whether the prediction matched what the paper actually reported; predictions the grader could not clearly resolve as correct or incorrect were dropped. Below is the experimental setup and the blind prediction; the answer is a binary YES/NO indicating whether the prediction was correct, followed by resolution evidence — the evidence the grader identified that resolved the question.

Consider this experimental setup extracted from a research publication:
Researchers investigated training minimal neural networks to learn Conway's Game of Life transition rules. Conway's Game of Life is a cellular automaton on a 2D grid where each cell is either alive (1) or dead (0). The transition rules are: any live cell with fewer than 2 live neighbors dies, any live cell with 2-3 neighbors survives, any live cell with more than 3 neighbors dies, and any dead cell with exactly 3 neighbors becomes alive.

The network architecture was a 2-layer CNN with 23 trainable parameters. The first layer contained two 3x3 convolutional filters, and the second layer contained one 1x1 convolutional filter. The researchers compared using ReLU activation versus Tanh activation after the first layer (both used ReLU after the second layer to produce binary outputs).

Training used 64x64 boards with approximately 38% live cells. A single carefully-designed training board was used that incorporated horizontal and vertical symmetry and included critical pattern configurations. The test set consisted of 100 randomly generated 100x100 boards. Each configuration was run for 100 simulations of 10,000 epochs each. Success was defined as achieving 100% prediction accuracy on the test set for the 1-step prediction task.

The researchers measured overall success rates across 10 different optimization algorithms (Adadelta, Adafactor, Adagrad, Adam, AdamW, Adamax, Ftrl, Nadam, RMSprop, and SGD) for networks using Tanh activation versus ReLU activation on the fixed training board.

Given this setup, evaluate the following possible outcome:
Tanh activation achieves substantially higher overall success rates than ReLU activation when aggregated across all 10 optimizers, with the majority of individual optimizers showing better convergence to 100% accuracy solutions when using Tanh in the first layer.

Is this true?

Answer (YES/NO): YES